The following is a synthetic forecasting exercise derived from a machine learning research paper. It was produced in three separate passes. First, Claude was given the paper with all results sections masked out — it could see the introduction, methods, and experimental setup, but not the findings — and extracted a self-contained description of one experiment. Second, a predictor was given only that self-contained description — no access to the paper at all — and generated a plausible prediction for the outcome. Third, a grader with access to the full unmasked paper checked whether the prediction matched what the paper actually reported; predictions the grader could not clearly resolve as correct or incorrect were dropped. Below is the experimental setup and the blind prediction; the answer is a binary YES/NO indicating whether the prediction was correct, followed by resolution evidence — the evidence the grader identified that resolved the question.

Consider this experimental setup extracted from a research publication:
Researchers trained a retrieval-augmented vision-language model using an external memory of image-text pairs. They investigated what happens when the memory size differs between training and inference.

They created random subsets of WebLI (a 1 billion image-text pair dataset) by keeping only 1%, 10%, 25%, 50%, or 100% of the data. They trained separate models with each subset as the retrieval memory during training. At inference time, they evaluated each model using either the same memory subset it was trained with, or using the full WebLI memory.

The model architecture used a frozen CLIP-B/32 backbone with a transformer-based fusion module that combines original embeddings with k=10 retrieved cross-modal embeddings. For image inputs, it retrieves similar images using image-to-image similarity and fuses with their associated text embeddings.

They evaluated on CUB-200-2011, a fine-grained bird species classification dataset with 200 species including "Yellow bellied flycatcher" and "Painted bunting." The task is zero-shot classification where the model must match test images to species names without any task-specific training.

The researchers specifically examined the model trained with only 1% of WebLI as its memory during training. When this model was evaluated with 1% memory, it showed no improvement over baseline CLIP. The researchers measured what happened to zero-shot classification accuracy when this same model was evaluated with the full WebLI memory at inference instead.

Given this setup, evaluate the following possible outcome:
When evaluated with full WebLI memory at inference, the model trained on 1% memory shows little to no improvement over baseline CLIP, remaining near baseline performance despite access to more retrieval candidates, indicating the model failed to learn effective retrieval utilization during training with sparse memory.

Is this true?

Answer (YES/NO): NO